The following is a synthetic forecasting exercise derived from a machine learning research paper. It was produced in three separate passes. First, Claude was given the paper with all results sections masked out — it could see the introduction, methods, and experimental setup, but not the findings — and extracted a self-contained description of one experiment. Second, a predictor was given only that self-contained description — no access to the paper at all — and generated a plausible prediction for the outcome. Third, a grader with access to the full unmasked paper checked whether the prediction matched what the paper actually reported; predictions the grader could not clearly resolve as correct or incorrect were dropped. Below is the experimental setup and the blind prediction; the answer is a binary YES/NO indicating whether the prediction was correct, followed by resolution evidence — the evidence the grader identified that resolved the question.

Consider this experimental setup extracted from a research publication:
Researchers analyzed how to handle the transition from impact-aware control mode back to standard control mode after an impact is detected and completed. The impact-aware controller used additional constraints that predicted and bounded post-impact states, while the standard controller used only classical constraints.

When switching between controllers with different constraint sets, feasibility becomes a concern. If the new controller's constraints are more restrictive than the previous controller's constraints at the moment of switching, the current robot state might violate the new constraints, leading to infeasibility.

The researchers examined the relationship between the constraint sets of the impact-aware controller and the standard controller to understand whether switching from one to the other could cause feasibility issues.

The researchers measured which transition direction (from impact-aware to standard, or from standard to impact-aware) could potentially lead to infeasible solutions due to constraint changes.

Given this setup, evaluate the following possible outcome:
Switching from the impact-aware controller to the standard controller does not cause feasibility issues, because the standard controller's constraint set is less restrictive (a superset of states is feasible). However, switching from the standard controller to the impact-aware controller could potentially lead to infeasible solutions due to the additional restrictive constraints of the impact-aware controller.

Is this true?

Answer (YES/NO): YES